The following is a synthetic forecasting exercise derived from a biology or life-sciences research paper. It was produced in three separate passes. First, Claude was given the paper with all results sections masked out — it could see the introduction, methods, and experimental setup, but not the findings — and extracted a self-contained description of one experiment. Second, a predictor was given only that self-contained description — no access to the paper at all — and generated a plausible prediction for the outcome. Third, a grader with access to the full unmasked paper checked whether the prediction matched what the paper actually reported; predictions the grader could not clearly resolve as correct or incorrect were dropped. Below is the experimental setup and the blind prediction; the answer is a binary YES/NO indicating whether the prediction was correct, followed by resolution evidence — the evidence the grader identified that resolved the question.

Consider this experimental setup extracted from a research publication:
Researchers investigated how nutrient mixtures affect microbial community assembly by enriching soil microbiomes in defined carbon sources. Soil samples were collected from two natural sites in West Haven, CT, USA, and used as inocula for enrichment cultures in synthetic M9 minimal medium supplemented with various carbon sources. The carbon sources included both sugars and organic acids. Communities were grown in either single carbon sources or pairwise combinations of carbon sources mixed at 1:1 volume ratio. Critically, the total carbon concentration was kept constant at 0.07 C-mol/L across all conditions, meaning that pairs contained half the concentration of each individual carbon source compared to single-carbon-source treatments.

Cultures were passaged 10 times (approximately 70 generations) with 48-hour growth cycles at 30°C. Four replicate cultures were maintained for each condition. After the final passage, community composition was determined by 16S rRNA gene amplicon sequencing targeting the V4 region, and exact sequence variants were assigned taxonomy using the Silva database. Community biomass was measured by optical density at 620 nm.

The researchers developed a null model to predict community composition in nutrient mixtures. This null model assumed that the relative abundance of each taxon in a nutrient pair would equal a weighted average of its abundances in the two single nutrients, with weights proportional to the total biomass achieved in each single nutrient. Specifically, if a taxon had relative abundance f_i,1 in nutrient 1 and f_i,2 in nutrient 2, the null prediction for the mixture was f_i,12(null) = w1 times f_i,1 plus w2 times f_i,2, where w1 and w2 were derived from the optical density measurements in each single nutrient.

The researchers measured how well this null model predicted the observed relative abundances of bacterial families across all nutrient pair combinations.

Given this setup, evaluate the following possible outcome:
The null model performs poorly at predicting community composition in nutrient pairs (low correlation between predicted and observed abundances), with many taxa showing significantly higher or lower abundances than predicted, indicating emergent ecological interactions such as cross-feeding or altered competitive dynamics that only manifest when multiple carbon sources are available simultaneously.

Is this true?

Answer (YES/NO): NO